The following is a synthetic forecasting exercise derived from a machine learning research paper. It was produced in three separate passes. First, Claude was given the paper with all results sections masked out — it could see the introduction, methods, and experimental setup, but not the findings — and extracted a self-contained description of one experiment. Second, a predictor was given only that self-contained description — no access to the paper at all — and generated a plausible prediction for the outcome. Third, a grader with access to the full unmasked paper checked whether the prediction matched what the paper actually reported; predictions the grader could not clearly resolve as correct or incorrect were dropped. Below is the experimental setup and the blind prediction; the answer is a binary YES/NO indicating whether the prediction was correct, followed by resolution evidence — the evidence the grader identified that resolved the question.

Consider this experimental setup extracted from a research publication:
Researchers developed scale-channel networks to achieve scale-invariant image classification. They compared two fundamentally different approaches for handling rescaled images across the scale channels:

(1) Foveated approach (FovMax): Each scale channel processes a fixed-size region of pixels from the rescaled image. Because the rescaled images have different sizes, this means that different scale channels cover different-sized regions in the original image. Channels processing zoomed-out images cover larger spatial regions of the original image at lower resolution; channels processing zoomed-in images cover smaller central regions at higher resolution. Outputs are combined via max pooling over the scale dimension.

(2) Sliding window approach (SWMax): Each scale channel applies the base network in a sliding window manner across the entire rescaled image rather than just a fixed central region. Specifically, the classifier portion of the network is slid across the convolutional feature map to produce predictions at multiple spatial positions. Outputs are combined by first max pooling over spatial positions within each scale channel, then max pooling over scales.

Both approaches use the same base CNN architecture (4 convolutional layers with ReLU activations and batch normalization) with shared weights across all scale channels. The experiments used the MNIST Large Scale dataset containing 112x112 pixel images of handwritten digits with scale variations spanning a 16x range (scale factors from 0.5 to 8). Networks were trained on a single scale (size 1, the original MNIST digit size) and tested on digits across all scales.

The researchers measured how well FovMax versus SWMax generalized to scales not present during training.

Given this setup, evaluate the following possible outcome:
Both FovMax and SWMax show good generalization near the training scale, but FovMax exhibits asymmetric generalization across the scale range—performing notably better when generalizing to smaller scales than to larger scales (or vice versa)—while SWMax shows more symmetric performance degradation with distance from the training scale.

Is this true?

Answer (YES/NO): NO